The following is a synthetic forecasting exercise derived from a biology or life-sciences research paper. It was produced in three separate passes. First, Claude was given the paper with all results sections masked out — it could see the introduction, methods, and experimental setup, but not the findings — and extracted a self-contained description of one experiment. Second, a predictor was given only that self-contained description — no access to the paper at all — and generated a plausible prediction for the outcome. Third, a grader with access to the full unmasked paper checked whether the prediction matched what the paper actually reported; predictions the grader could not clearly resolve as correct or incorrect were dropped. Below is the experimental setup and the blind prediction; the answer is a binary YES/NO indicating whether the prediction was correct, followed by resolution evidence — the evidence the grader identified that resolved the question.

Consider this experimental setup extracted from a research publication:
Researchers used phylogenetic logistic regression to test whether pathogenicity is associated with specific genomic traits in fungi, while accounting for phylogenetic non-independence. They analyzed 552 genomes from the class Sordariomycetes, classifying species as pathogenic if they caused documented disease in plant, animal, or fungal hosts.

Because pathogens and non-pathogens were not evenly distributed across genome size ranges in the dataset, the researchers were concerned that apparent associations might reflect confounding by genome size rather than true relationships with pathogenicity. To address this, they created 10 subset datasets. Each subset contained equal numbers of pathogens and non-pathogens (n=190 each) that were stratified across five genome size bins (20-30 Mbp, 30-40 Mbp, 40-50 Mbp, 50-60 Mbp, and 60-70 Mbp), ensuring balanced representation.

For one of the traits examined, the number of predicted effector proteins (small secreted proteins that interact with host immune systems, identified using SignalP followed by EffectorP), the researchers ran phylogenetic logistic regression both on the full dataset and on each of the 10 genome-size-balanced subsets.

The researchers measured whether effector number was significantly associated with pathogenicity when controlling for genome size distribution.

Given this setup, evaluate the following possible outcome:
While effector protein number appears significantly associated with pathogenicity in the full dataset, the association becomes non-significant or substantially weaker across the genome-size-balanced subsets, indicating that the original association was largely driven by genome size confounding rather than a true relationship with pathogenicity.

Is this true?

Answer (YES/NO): NO